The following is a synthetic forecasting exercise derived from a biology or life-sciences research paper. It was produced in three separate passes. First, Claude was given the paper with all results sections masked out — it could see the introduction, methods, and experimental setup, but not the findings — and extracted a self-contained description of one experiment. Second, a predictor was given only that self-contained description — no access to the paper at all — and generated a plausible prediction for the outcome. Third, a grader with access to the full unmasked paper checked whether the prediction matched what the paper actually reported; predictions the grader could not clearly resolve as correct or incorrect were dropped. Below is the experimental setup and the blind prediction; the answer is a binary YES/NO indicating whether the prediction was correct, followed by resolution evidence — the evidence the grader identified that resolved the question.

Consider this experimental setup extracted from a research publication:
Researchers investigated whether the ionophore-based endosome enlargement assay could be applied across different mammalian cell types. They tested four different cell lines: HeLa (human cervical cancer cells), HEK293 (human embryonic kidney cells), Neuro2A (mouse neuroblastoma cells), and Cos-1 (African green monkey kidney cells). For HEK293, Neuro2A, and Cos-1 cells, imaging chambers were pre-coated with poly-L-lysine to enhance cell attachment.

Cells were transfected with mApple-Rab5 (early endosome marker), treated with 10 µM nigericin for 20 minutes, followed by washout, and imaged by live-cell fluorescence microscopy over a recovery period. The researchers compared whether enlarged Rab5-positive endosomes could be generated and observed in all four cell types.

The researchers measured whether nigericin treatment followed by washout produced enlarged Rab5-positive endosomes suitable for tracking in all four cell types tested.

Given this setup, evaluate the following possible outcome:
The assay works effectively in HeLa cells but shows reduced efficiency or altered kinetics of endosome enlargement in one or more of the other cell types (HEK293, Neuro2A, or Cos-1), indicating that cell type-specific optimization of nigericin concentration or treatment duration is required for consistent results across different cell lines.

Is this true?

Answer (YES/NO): NO